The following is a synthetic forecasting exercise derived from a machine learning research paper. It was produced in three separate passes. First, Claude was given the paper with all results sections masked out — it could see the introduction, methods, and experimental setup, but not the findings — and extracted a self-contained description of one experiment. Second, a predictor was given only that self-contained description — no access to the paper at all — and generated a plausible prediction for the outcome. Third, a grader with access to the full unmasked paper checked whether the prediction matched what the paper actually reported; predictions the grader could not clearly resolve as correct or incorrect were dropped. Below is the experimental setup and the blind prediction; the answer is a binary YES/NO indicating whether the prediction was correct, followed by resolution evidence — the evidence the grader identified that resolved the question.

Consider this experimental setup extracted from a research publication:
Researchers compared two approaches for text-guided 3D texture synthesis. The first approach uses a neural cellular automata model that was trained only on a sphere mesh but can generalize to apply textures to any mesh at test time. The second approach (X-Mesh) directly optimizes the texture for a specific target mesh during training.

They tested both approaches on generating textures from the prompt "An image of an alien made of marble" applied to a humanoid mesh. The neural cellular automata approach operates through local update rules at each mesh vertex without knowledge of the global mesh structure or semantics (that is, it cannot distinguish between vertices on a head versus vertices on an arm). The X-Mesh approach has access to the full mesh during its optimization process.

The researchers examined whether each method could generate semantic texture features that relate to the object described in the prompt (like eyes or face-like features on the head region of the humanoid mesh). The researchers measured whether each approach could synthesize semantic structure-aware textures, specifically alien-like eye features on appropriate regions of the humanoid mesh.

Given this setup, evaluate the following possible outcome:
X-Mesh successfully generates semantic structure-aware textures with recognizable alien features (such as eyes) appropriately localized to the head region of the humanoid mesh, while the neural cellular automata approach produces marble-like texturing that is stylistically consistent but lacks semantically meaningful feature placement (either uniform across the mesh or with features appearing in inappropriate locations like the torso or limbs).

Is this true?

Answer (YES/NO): YES